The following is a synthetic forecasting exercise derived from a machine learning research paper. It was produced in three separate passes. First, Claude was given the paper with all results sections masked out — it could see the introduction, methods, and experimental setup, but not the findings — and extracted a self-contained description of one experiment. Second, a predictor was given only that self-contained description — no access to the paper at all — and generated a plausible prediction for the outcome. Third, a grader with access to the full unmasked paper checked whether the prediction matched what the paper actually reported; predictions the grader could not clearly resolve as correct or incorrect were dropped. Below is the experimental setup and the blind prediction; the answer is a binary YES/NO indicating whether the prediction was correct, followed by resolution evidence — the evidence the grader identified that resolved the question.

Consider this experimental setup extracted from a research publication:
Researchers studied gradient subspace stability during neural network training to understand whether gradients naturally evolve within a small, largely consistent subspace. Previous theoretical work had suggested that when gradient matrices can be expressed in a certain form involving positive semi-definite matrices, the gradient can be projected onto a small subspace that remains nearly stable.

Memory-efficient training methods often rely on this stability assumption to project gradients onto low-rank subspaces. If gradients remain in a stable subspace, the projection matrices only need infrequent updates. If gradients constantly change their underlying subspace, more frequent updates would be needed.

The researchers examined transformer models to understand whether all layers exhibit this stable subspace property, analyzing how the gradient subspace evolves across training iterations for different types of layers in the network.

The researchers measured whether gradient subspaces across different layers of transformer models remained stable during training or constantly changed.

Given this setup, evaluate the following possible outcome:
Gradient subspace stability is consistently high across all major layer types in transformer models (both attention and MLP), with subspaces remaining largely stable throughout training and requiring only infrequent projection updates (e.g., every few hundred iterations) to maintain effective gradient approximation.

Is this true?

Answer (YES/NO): NO